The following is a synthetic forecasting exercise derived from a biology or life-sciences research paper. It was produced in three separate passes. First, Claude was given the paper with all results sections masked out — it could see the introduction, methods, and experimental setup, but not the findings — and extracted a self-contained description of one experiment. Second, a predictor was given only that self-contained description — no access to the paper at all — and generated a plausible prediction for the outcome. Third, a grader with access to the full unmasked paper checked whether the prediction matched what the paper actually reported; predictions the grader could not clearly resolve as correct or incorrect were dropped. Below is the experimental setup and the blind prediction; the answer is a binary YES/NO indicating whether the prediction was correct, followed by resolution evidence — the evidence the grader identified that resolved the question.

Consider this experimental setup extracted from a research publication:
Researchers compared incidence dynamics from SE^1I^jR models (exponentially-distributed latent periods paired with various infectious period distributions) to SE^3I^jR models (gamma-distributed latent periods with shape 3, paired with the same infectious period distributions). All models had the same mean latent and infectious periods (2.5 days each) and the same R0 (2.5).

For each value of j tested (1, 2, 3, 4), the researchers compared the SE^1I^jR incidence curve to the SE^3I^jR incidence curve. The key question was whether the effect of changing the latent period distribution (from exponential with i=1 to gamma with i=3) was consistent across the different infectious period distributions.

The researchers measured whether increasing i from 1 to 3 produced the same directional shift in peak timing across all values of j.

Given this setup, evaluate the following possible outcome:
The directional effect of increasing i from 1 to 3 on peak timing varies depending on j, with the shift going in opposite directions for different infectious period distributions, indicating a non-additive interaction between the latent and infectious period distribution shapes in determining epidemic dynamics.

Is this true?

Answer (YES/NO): NO